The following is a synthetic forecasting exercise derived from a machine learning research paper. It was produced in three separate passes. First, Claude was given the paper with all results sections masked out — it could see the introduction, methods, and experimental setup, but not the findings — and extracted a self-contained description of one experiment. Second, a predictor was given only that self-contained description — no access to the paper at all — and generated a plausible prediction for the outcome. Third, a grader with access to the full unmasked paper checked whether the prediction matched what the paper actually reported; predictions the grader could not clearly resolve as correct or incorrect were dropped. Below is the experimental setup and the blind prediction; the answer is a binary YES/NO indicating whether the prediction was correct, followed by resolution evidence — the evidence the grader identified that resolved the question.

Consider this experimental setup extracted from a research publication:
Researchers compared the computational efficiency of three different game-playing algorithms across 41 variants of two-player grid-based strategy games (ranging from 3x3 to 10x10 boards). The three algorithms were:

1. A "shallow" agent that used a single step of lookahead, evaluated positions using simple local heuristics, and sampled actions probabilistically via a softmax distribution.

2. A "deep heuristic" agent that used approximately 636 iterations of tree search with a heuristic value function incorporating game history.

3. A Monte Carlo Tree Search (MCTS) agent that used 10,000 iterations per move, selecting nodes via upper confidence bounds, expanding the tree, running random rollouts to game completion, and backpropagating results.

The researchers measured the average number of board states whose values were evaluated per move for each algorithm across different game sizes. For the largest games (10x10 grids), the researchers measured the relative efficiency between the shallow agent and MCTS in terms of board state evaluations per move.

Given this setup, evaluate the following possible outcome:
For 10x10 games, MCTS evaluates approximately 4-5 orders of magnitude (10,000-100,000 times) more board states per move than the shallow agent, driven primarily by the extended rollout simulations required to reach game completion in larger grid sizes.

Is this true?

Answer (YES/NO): NO